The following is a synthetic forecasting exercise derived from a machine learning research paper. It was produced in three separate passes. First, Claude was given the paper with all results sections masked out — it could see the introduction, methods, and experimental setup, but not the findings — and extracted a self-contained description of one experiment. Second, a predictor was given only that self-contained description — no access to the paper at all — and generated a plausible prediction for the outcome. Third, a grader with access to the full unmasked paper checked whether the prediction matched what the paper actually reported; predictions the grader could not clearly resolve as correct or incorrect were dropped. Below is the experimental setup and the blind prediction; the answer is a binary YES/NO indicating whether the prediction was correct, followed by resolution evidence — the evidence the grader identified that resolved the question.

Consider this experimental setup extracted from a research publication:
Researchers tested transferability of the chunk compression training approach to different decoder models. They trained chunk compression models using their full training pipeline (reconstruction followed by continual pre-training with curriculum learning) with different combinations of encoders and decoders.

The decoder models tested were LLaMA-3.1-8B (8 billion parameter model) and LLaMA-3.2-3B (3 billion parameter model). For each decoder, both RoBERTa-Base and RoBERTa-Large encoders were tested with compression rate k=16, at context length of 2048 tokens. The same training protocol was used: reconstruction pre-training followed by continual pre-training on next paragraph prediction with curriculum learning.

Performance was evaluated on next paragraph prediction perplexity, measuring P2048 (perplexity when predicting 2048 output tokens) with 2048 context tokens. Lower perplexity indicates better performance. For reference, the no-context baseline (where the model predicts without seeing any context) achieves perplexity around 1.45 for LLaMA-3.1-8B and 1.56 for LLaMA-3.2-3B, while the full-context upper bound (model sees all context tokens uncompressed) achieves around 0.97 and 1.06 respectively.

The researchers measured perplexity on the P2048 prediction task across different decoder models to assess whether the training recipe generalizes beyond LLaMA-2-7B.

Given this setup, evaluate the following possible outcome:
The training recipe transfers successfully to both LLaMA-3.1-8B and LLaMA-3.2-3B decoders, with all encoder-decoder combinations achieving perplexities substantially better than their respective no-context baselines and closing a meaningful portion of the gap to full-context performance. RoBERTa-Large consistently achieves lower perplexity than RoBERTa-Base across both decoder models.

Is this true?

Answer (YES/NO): YES